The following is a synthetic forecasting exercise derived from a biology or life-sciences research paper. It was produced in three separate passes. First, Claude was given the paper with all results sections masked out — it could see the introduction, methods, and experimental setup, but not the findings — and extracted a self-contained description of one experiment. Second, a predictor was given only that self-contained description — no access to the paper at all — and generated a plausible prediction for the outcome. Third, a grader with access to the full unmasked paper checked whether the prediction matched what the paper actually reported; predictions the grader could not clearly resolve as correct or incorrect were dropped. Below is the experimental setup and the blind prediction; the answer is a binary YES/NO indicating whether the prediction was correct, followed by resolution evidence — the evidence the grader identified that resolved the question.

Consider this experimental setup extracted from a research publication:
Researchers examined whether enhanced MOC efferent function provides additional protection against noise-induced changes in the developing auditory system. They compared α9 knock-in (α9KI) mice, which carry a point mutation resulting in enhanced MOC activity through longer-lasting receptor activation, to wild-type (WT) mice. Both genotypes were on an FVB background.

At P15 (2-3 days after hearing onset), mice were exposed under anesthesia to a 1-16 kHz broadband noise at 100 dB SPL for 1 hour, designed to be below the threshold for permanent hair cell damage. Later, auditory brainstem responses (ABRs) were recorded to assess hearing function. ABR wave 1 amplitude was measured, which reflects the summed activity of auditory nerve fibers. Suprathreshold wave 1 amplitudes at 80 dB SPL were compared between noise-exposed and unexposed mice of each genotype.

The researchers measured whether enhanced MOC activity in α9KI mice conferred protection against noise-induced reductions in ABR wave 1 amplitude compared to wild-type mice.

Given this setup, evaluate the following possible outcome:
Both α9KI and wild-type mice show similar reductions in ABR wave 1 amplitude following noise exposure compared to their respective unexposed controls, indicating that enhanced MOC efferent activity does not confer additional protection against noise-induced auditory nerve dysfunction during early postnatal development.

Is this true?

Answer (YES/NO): NO